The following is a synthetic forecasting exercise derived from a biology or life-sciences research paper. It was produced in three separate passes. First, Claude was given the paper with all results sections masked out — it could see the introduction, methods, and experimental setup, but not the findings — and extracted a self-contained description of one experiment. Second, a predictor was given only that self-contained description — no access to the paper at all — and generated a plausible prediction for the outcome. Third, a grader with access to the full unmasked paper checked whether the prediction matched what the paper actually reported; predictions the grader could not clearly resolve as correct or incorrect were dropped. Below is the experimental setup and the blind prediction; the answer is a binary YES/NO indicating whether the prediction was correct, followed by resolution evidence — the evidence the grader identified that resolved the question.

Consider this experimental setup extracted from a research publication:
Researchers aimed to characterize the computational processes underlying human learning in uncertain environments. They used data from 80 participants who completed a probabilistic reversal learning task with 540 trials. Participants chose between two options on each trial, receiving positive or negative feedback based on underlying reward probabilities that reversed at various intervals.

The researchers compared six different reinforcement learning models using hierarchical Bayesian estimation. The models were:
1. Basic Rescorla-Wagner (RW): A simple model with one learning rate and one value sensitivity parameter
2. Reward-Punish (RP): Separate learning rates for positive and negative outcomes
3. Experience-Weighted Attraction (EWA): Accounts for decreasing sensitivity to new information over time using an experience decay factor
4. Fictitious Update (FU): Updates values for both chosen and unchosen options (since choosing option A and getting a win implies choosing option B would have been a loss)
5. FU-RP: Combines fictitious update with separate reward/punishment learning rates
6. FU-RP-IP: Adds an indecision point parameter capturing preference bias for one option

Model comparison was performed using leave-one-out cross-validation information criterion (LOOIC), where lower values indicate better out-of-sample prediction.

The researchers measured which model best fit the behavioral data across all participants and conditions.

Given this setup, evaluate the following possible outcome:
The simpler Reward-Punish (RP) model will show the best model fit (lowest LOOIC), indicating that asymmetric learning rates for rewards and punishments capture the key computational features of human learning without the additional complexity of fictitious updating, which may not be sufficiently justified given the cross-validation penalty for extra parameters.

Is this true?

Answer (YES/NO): NO